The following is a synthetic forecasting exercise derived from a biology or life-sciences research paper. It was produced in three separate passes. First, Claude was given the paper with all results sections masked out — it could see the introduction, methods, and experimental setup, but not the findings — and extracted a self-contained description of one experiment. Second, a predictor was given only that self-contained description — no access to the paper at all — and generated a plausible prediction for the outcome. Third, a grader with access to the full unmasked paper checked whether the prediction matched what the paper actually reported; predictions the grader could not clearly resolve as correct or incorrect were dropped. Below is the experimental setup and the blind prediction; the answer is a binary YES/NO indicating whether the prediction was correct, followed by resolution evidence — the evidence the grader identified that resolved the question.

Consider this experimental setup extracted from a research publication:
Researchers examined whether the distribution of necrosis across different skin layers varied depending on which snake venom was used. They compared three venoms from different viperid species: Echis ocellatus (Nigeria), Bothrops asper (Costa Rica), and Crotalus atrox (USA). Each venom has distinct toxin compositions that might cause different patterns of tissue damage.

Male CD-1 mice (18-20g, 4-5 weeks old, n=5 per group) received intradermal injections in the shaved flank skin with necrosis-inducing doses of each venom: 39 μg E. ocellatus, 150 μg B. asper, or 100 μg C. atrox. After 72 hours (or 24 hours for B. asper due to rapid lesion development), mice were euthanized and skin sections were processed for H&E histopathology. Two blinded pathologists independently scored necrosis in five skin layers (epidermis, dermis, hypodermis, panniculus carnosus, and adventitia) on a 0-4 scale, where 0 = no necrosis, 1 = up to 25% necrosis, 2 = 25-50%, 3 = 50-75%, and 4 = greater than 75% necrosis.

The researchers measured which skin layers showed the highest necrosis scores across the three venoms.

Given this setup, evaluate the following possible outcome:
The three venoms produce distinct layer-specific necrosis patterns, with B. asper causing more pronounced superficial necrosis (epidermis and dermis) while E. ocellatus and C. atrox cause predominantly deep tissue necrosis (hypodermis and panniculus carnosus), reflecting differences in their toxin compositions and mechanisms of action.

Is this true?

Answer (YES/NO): NO